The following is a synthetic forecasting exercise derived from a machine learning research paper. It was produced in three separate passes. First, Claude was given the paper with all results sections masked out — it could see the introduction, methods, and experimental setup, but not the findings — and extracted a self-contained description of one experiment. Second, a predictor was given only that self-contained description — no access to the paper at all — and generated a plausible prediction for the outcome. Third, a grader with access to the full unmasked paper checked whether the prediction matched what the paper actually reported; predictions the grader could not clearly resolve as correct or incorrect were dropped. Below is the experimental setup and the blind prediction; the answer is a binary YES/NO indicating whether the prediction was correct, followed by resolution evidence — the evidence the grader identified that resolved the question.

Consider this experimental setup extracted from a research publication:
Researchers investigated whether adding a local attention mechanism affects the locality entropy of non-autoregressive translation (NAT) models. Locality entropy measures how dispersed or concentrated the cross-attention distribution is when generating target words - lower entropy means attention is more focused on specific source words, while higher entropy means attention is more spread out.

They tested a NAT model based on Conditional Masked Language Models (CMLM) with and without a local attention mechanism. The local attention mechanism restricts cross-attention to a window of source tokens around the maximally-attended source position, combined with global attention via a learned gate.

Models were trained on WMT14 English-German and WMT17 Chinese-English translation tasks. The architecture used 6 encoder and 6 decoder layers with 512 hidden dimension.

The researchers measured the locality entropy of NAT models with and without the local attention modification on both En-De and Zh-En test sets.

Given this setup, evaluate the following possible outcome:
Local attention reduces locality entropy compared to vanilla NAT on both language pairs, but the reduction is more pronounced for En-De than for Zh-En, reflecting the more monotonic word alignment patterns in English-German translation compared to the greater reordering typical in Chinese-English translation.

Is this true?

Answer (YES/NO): NO